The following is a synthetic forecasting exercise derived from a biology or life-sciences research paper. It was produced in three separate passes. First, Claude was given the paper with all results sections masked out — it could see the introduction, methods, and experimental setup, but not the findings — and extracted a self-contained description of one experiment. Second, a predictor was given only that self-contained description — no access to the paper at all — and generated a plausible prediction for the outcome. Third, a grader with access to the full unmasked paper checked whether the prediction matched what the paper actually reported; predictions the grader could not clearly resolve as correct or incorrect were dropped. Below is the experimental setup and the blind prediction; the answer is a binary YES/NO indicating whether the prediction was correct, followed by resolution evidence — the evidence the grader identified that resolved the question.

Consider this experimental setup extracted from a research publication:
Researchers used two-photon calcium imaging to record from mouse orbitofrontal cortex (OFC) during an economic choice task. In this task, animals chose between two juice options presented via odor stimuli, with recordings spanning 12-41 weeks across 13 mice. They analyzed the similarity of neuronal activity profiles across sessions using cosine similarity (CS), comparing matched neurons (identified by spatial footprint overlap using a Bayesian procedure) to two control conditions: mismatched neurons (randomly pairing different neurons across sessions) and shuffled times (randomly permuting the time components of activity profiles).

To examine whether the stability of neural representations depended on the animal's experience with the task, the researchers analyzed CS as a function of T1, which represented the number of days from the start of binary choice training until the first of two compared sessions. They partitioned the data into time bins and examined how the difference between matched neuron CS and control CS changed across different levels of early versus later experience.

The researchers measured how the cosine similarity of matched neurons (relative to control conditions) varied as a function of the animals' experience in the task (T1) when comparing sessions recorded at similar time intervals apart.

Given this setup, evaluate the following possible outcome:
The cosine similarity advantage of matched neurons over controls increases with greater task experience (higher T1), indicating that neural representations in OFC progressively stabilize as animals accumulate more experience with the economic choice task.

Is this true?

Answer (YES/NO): YES